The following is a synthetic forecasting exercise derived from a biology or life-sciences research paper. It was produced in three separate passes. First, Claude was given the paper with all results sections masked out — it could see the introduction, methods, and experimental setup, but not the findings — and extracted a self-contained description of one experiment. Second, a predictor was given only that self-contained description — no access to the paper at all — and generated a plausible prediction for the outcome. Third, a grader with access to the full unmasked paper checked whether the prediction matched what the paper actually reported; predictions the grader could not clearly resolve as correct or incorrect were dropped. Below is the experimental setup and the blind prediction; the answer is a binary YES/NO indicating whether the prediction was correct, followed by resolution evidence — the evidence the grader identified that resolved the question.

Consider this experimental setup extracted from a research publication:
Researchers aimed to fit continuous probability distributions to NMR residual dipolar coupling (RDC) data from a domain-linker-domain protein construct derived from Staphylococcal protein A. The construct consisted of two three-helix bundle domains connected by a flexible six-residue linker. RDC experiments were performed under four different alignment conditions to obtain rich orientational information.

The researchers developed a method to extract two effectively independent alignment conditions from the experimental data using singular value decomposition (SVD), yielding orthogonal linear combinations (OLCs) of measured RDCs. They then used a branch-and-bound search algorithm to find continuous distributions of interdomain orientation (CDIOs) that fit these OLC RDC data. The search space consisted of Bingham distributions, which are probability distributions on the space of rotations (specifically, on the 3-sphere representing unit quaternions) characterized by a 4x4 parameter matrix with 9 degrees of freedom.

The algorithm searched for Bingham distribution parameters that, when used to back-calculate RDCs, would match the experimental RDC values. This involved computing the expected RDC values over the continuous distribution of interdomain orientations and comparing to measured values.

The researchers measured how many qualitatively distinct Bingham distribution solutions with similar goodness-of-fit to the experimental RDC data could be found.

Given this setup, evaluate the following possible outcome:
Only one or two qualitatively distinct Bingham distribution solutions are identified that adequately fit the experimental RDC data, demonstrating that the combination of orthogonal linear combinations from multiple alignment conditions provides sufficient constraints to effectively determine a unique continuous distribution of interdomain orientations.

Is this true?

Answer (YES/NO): YES